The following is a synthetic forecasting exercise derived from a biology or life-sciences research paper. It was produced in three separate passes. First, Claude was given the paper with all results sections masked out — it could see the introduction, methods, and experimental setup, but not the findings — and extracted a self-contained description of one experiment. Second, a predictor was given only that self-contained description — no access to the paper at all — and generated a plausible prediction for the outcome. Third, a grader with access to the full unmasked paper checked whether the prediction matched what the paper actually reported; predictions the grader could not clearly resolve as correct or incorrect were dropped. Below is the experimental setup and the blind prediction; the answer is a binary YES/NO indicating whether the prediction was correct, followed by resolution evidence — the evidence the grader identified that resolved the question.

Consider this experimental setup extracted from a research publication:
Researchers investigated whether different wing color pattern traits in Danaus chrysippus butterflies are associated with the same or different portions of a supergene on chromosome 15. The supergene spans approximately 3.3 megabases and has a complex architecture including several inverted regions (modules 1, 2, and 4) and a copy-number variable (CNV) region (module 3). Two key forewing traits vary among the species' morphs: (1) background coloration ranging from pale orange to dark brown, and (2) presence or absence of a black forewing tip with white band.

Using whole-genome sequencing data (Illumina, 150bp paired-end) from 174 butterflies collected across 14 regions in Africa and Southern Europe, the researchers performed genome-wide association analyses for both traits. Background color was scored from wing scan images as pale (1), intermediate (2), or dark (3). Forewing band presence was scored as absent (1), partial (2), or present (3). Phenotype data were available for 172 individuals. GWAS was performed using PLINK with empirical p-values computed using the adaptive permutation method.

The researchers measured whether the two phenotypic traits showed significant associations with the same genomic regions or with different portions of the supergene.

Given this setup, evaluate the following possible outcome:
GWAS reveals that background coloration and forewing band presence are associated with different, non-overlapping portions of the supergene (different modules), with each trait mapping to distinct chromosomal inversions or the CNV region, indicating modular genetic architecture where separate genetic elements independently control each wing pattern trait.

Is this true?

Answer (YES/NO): YES